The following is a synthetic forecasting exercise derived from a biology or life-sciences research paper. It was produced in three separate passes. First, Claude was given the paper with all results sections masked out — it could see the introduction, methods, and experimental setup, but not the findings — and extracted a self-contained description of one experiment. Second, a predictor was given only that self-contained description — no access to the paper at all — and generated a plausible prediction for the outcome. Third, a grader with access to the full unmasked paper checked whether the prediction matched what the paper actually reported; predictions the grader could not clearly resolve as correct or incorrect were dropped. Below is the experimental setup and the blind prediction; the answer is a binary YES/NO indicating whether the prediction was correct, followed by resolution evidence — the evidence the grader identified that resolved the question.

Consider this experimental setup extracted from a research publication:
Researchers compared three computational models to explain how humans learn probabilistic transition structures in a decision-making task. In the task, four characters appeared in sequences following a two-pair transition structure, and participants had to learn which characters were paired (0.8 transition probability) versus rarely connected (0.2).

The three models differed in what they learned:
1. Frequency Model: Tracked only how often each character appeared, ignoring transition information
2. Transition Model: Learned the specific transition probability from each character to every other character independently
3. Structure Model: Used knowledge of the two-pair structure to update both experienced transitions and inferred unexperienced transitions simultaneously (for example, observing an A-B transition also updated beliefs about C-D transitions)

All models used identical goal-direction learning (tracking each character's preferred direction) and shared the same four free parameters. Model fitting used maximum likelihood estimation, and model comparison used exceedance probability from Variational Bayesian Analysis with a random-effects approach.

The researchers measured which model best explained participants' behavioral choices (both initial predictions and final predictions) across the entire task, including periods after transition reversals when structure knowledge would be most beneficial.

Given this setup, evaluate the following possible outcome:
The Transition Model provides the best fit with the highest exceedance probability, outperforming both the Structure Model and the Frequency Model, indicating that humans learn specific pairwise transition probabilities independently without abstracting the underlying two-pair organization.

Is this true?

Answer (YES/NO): NO